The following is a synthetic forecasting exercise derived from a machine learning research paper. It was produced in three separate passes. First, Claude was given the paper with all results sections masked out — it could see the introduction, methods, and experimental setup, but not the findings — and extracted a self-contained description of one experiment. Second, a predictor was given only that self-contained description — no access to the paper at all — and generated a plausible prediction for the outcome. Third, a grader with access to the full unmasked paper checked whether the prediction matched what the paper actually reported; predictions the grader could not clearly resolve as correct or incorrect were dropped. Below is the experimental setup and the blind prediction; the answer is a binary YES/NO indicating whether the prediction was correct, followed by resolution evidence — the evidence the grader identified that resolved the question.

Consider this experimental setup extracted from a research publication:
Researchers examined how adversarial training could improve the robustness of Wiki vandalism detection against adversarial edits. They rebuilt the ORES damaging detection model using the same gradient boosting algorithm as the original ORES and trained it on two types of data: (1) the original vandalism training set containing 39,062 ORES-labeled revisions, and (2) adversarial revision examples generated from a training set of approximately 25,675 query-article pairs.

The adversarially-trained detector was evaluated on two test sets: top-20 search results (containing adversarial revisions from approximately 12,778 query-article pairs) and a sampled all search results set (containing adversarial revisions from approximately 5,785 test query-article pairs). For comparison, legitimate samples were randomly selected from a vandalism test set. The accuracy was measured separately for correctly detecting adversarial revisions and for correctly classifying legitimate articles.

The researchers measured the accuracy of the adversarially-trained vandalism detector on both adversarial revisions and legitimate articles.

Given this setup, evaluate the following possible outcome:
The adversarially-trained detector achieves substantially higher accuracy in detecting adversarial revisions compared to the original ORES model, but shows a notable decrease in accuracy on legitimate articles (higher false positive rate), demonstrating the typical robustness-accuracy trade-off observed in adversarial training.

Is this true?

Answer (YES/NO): NO